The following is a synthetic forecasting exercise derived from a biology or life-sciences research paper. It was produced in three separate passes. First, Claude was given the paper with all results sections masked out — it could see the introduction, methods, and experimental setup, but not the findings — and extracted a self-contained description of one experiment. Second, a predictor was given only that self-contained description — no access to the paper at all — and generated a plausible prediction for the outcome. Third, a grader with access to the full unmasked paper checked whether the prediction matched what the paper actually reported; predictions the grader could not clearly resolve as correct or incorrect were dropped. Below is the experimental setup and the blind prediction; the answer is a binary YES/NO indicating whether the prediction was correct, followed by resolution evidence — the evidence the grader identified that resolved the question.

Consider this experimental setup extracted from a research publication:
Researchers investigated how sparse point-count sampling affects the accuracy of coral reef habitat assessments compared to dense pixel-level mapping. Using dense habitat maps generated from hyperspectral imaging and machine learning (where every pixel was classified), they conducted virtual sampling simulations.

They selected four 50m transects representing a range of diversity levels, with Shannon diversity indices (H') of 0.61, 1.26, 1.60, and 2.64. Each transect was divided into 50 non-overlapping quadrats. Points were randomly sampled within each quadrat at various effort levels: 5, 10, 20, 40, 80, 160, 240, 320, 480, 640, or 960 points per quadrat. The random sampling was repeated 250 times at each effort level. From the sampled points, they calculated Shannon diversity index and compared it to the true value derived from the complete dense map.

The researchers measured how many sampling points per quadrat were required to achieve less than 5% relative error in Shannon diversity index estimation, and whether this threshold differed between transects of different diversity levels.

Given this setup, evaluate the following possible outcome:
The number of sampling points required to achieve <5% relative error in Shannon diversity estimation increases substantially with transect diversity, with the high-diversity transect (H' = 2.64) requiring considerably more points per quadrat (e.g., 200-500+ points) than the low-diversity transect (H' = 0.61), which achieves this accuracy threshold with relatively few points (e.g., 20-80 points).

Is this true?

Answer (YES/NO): NO